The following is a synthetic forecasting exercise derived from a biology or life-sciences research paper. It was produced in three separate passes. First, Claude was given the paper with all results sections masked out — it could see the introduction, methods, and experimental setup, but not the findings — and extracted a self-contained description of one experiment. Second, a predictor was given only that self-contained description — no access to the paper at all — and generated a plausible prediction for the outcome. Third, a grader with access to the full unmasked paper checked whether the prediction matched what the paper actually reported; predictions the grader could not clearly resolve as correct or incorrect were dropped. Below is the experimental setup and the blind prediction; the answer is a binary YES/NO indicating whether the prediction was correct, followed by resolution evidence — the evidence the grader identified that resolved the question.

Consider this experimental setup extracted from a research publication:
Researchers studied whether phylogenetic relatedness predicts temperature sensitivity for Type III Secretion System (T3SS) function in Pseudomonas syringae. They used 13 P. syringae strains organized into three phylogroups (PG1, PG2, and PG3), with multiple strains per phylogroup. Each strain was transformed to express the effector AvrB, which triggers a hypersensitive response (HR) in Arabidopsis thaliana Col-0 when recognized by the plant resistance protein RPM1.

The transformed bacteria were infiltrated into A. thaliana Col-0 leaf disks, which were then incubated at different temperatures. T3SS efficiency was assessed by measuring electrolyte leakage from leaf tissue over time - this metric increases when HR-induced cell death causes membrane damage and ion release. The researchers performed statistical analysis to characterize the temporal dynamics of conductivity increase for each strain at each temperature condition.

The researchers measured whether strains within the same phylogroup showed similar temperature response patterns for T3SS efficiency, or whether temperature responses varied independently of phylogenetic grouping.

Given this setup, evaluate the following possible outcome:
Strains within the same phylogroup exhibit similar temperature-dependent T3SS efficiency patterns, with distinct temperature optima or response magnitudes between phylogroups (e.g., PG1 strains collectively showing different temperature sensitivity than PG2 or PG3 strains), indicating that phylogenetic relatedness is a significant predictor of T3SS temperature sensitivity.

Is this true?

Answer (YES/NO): NO